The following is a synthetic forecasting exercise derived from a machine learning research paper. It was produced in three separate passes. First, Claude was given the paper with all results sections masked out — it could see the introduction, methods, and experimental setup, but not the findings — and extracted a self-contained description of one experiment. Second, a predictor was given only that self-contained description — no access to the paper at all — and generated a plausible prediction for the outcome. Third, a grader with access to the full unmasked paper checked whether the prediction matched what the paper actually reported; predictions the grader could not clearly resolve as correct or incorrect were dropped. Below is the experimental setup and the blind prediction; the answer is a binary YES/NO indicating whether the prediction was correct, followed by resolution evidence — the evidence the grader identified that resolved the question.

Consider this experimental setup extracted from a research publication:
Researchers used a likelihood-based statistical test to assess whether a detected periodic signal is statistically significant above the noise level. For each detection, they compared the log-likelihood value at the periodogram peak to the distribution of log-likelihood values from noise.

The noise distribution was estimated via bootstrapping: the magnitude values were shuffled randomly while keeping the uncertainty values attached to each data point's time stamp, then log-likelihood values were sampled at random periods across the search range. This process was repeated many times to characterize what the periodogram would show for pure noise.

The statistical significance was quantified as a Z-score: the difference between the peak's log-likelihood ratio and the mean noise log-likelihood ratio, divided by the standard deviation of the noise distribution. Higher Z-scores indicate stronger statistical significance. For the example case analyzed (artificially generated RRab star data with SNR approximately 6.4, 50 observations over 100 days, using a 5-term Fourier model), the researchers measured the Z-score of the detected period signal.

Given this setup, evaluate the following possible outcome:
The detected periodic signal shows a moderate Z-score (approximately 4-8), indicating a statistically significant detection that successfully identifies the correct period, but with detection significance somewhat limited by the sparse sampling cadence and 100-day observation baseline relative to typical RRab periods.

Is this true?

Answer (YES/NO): YES